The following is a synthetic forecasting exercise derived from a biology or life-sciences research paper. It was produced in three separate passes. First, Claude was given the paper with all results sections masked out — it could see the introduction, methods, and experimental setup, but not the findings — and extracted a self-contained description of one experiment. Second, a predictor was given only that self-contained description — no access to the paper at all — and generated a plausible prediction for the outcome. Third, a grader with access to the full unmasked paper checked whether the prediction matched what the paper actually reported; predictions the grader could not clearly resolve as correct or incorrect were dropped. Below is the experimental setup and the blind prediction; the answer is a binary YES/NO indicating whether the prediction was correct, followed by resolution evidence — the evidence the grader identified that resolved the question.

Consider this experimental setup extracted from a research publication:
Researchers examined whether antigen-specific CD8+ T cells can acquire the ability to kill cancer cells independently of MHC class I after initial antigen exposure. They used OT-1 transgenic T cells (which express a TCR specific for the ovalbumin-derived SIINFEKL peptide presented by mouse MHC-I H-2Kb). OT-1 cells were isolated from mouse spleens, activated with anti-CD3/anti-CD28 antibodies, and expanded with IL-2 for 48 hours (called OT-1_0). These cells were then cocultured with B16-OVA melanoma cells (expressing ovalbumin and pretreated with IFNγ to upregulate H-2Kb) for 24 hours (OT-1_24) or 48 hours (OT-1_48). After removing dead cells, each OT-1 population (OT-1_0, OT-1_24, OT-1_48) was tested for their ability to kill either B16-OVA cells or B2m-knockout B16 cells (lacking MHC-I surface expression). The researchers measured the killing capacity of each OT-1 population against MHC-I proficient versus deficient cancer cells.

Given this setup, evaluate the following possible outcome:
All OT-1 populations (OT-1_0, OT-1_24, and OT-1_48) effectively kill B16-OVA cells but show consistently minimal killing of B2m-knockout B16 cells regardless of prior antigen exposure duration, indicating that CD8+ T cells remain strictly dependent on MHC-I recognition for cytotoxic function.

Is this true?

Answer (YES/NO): NO